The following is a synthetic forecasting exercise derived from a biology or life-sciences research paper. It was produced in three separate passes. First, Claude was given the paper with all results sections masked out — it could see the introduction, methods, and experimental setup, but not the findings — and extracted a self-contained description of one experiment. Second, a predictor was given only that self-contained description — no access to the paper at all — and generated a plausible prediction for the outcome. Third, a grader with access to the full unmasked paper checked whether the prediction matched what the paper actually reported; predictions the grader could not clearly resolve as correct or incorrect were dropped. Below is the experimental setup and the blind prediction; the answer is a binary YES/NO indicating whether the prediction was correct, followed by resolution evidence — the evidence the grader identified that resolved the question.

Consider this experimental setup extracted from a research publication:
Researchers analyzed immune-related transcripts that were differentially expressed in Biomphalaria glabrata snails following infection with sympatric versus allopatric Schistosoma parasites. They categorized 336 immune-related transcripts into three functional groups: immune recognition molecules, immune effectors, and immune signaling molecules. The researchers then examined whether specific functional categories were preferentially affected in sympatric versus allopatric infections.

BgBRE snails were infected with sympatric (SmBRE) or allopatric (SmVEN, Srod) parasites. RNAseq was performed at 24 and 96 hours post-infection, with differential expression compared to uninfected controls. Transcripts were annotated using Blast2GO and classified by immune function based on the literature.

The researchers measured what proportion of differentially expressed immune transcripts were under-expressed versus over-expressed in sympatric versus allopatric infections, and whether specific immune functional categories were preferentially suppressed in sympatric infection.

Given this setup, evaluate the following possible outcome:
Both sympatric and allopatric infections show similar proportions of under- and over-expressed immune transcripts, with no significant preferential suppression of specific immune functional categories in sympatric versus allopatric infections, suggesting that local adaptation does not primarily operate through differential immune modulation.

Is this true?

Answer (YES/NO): NO